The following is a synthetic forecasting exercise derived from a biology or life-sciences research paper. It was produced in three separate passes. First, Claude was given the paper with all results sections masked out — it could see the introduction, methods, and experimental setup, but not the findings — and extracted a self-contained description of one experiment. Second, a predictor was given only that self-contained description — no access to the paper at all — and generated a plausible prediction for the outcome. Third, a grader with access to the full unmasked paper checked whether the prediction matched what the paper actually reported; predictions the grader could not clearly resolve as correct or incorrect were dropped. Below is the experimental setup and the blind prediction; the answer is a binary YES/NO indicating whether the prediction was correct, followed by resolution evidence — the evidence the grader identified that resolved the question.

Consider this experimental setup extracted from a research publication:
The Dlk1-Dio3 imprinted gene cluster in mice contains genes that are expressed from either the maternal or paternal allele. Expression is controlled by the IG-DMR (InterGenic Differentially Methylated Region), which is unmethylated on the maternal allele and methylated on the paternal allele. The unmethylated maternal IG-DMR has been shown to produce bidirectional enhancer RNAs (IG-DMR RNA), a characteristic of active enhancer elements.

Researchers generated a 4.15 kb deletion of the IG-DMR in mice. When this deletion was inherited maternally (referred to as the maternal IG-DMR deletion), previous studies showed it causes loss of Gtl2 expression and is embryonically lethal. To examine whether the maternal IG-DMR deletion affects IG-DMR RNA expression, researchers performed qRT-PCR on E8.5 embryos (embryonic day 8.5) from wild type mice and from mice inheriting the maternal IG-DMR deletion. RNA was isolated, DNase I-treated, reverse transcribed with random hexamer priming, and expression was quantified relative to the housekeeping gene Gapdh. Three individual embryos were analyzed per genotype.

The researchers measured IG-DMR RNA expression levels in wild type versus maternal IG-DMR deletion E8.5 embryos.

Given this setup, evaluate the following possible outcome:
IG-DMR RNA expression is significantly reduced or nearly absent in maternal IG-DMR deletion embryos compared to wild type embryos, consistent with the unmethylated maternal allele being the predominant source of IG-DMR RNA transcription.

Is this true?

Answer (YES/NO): YES